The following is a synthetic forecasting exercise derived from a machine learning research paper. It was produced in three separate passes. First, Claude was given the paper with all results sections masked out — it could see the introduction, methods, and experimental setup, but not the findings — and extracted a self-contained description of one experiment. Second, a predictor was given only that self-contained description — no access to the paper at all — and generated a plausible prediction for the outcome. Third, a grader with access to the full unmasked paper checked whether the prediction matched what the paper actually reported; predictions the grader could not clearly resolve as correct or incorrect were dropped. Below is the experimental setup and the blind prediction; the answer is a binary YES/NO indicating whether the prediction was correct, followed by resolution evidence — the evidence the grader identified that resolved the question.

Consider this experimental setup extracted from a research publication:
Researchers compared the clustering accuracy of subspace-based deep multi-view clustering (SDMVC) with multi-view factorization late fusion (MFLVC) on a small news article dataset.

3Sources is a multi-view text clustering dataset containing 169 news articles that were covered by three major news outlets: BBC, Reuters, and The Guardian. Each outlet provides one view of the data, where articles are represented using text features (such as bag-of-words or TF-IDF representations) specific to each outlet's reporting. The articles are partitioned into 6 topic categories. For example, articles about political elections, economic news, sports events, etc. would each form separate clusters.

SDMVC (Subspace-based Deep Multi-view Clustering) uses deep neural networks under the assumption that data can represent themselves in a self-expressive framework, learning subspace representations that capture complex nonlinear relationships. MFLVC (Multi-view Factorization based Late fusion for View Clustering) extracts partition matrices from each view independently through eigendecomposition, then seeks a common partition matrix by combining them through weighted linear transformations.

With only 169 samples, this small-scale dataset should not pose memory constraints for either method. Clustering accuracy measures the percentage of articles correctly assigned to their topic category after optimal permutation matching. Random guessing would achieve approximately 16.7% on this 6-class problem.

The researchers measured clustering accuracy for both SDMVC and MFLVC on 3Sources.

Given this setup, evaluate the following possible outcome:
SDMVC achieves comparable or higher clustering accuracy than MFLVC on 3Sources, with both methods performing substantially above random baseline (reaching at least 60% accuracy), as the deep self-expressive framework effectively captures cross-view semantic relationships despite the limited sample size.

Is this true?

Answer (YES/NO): NO